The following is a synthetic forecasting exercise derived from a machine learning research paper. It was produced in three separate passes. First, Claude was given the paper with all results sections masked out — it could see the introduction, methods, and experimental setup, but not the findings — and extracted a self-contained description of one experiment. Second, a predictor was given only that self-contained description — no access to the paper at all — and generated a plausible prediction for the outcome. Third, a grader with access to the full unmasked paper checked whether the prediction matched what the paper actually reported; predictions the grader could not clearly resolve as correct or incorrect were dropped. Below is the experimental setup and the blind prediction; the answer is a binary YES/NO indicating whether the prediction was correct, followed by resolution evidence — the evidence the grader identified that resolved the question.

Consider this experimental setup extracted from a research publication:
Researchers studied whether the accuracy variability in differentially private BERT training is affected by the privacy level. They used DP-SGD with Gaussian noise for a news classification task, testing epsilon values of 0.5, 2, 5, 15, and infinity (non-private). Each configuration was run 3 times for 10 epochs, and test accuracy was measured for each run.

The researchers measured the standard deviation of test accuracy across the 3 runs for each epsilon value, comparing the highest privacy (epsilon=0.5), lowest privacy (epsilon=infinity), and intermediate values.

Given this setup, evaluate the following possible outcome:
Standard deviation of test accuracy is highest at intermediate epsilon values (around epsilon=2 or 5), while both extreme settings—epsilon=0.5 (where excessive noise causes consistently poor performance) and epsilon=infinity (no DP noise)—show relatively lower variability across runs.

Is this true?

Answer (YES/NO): NO